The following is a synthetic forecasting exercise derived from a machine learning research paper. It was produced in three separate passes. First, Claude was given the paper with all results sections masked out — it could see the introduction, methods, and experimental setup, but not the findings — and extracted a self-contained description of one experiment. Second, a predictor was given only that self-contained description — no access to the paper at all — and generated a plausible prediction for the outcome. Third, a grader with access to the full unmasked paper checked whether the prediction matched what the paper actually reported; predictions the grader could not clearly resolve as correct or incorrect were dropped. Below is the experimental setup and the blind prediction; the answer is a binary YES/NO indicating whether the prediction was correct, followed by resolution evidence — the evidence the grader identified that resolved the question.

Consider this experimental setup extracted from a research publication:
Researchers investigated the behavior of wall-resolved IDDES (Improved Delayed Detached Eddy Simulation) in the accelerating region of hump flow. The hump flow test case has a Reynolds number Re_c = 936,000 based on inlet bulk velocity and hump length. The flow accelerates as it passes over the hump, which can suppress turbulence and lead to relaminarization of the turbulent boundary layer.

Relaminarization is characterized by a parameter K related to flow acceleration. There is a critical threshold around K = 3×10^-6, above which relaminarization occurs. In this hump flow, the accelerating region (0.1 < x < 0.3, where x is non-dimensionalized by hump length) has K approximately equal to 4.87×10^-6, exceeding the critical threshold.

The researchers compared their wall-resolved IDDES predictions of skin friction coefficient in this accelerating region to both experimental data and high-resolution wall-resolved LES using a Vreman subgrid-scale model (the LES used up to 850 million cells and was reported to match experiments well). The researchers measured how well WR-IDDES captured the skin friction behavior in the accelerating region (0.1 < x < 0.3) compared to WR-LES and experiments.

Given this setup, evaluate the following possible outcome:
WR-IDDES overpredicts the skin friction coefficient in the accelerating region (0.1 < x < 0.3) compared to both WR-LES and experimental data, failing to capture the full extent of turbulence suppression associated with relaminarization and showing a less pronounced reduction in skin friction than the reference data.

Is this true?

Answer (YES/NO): YES